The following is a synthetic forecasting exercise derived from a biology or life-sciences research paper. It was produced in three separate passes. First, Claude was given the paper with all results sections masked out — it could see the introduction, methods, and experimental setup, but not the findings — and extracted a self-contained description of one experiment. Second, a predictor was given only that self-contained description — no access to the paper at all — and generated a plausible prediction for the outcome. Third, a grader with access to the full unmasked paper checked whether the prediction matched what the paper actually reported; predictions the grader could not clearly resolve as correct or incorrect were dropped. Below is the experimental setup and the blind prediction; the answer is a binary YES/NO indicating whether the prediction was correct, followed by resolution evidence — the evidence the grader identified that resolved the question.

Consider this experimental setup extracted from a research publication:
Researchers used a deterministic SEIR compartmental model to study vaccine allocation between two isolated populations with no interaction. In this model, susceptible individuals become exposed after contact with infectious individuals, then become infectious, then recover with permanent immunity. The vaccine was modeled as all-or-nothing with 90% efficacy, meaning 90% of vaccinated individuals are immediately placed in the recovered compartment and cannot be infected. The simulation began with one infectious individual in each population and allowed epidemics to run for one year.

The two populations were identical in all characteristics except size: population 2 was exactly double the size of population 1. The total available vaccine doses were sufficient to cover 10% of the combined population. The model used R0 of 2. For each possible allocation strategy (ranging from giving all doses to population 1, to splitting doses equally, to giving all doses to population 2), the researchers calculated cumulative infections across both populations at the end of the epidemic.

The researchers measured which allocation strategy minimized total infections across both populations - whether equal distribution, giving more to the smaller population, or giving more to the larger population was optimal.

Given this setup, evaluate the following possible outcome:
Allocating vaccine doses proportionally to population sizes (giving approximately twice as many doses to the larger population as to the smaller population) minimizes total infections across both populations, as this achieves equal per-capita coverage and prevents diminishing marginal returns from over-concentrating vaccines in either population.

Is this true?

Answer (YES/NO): NO